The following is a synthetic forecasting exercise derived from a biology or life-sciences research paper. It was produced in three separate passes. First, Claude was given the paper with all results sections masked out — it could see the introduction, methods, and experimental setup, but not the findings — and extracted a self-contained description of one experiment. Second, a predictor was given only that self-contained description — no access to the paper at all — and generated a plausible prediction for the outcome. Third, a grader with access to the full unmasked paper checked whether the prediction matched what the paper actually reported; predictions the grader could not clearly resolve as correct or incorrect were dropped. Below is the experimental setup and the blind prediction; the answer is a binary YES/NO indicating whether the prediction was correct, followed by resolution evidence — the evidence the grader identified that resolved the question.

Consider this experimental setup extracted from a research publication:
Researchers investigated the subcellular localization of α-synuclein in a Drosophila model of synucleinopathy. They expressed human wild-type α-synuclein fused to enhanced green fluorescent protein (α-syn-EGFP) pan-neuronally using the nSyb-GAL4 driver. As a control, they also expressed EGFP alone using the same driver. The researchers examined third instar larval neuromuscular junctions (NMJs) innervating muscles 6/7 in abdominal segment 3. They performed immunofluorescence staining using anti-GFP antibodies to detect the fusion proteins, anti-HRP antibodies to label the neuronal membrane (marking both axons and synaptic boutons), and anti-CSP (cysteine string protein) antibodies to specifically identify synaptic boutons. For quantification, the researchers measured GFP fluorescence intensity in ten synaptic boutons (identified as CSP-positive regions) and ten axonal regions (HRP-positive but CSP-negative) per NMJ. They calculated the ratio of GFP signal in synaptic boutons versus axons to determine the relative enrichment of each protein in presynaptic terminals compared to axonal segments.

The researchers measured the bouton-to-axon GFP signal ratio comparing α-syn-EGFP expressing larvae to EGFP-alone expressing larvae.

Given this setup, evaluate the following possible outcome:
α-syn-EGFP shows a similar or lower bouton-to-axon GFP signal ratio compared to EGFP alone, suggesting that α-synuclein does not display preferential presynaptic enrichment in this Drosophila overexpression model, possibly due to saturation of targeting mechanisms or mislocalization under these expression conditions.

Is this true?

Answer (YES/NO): NO